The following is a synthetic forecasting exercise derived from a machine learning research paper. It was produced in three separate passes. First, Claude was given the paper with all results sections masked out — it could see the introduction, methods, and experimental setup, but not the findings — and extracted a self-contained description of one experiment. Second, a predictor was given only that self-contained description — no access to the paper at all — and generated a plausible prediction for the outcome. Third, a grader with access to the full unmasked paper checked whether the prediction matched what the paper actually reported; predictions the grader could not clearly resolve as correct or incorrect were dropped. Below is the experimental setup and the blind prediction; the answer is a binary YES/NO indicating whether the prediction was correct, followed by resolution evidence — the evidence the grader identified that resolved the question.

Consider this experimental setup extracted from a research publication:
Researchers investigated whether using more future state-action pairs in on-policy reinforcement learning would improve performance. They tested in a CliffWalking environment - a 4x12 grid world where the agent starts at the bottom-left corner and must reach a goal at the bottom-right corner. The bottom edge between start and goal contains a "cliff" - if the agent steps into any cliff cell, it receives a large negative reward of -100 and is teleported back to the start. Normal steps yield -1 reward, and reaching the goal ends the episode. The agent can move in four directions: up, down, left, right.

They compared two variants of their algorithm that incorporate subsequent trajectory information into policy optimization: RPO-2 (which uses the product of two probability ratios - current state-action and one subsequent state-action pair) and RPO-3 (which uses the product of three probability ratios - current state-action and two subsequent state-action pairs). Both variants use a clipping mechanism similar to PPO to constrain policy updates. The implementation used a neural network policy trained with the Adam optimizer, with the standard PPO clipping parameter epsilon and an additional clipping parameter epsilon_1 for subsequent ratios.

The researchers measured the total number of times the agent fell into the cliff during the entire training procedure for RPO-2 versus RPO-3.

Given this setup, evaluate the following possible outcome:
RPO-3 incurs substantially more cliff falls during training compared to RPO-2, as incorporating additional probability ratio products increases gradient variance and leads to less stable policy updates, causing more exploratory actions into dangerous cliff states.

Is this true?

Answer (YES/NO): NO